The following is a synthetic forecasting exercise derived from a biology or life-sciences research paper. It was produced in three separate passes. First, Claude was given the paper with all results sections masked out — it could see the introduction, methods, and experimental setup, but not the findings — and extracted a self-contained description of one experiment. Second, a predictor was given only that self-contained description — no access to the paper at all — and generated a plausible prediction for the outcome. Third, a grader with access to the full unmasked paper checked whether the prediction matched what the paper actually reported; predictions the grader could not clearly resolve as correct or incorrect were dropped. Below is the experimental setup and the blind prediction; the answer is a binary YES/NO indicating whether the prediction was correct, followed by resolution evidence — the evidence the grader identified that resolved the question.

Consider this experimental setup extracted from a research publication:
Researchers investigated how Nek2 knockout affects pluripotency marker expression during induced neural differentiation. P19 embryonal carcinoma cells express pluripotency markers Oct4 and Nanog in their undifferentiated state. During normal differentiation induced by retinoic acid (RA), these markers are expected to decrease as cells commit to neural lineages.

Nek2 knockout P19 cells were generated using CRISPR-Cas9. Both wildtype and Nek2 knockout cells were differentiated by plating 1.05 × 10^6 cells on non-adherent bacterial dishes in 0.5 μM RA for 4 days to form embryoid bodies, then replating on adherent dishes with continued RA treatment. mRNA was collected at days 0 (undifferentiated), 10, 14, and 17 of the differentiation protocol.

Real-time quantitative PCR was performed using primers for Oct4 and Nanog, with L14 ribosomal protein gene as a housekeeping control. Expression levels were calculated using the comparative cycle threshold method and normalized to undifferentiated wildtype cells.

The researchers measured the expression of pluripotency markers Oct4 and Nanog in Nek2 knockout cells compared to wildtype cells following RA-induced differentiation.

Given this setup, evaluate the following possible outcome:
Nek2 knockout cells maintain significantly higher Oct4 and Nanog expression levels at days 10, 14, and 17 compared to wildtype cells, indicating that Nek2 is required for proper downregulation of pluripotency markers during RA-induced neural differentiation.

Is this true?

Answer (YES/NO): NO